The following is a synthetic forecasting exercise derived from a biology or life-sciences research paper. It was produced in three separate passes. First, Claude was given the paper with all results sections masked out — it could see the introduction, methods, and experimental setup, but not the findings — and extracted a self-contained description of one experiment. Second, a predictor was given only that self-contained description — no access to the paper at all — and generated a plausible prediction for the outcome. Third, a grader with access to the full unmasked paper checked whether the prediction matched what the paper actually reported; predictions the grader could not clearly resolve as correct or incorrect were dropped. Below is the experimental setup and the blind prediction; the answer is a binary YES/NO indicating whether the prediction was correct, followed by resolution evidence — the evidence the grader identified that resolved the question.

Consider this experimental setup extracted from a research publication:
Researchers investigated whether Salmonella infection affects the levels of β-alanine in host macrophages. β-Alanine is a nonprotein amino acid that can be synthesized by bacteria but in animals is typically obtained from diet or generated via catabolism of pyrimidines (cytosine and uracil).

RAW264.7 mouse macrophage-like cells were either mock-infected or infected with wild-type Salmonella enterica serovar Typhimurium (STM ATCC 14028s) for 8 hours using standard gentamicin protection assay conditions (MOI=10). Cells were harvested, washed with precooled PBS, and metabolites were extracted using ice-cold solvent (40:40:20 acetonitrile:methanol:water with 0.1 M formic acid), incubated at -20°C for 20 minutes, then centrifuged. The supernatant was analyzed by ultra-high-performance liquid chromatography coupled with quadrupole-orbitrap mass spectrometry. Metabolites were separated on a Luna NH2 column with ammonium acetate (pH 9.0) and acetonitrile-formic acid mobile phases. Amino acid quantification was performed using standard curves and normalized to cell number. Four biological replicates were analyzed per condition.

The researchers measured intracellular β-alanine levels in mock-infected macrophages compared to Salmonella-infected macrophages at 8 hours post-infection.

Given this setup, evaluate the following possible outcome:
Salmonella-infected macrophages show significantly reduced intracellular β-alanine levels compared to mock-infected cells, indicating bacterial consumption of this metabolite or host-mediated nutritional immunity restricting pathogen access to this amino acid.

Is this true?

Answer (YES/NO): YES